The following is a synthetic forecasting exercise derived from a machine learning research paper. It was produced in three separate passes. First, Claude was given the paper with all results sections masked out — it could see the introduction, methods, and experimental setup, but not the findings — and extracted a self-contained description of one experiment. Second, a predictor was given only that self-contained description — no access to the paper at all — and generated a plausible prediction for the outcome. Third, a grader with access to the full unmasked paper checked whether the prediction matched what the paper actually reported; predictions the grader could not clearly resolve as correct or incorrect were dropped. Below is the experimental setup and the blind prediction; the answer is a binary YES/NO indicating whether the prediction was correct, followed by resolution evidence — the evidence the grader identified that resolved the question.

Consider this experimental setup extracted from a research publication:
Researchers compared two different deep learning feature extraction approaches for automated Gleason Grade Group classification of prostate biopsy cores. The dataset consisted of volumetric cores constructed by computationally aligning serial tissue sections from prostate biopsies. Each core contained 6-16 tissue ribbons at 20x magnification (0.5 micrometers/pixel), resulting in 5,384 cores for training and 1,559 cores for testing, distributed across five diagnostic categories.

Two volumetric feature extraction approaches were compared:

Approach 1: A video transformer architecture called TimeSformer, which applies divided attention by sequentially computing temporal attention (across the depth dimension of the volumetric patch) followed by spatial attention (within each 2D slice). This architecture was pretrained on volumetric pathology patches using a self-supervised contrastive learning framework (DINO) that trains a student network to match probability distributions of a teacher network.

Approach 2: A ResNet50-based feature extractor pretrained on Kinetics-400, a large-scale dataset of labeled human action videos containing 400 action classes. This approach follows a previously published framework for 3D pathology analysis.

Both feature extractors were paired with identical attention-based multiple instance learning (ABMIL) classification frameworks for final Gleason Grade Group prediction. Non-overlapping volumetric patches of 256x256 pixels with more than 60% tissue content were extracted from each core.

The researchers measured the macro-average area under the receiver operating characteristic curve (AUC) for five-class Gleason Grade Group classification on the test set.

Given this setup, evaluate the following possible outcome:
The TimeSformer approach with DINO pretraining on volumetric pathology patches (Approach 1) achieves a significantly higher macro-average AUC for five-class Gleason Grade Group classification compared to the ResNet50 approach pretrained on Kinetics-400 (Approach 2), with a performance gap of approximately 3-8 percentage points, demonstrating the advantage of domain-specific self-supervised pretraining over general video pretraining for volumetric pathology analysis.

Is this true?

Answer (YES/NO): NO